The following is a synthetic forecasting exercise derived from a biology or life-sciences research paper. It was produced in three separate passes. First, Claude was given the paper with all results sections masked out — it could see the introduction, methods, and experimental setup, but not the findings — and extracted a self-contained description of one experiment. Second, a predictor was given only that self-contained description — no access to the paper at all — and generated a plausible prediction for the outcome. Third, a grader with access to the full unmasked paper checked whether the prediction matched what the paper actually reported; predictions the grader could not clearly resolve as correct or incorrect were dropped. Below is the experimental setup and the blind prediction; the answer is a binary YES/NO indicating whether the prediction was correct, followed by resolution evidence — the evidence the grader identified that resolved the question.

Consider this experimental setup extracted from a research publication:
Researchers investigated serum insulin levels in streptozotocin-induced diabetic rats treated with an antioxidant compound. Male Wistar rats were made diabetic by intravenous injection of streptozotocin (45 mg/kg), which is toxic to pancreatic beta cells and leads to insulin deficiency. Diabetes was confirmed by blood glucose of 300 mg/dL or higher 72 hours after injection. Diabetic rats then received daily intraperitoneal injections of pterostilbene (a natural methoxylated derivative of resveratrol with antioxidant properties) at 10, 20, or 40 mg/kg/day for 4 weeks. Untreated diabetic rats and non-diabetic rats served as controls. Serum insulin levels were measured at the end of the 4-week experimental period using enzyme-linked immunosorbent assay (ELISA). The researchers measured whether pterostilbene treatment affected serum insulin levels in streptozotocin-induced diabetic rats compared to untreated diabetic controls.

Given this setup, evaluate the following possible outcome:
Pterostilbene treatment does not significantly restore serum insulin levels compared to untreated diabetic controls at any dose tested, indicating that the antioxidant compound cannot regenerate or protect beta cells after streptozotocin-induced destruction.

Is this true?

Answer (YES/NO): NO